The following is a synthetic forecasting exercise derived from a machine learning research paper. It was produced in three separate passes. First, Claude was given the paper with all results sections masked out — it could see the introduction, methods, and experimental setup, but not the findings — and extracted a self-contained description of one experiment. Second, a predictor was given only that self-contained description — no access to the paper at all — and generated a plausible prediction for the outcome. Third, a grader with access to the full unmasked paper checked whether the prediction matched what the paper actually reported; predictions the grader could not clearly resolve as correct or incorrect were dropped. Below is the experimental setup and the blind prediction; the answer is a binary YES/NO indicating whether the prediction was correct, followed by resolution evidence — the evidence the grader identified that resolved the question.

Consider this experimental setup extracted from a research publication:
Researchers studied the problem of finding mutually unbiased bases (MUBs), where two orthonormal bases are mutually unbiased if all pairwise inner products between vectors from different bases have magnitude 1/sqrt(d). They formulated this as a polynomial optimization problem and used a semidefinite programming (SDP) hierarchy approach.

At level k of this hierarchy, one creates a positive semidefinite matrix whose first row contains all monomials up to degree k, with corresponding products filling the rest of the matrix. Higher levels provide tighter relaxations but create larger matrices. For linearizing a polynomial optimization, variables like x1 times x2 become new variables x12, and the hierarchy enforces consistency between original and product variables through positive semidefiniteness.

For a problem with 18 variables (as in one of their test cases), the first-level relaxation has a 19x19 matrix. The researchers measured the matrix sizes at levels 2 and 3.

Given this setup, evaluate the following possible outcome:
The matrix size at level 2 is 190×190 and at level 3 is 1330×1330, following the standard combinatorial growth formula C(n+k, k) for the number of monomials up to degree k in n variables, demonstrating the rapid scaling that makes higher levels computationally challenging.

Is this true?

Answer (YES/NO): NO